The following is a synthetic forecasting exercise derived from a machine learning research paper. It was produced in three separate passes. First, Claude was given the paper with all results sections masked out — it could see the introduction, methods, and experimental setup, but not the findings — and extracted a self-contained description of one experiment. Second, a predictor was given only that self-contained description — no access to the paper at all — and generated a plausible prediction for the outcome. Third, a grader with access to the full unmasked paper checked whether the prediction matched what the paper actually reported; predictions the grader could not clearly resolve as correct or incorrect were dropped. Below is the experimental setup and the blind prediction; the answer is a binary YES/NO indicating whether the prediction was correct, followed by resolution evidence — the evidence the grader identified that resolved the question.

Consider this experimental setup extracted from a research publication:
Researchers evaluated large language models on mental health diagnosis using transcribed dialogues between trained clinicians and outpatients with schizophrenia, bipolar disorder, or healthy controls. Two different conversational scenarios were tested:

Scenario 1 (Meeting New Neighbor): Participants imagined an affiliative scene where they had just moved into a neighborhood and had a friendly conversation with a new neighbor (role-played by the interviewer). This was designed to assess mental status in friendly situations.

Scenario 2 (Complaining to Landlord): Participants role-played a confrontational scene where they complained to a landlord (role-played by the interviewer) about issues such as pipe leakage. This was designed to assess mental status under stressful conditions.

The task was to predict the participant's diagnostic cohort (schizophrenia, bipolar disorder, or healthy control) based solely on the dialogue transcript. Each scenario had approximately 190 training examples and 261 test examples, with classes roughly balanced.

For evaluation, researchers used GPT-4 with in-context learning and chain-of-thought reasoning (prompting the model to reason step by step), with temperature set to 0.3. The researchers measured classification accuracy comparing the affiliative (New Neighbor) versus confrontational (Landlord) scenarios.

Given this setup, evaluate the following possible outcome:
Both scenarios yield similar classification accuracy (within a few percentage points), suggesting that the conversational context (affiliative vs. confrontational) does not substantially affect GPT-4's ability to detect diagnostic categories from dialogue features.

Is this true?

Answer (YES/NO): YES